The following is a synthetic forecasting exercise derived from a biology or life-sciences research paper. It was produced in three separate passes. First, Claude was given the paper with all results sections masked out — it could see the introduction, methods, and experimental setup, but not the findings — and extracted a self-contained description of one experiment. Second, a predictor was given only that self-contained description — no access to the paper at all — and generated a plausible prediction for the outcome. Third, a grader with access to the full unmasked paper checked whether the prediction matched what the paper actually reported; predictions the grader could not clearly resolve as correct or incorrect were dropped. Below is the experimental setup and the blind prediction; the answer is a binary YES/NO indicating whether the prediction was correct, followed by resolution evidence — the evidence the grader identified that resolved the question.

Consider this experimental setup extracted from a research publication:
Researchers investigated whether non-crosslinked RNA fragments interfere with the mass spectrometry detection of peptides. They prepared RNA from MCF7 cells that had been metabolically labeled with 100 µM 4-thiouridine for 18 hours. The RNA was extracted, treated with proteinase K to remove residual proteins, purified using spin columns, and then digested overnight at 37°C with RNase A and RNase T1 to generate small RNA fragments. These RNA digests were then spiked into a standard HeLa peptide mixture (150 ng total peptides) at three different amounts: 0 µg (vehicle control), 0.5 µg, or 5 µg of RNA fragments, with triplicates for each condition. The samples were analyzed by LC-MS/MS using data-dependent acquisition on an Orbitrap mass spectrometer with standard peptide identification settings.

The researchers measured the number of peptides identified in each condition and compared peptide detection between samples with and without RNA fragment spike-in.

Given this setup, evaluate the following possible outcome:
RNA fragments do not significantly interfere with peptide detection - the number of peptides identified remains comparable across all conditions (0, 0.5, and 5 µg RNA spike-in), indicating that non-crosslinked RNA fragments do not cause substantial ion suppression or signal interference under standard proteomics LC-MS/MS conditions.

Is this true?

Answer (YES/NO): NO